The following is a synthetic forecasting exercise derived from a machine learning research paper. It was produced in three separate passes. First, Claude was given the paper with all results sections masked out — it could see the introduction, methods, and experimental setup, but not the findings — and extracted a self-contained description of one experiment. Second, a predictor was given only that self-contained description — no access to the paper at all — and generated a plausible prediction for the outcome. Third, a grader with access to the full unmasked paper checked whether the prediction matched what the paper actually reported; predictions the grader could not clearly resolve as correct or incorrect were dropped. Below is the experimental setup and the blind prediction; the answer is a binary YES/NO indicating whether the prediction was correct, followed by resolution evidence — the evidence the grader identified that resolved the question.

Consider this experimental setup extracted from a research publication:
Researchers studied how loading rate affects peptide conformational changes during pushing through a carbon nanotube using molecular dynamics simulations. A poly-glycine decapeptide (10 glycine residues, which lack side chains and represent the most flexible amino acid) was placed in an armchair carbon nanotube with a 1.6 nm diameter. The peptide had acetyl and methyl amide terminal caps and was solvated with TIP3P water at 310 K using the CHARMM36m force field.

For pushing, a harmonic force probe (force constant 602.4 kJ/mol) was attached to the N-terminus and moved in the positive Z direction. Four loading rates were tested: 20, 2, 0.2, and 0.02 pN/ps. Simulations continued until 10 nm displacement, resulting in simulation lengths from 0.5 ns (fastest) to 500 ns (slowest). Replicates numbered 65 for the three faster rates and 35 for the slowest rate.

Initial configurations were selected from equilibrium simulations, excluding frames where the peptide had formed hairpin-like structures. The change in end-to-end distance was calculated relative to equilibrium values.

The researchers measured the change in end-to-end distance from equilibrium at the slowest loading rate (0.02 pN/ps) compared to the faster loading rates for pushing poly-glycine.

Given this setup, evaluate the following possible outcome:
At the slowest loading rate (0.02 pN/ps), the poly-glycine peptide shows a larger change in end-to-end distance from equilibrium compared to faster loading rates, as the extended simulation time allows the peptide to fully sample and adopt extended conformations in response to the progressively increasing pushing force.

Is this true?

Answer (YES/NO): NO